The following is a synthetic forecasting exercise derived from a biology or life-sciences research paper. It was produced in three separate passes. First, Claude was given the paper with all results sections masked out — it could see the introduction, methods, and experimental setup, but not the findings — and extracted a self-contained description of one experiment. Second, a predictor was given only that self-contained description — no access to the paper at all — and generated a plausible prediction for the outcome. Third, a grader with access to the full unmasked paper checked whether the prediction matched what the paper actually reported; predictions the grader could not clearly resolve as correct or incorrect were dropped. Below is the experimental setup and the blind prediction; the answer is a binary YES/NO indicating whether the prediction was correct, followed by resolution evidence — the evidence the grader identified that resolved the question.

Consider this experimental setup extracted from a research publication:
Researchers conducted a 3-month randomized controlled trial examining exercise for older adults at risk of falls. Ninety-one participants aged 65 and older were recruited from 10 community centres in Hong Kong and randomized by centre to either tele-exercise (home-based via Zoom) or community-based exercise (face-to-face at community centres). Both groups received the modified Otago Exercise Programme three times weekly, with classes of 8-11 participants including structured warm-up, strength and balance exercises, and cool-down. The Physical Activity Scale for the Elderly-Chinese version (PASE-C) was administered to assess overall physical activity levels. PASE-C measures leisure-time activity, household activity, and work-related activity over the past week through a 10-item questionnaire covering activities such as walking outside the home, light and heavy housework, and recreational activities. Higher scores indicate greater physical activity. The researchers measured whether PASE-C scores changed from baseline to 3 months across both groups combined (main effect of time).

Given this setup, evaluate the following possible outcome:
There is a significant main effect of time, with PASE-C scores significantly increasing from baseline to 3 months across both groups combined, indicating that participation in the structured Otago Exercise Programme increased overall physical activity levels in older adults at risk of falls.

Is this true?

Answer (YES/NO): YES